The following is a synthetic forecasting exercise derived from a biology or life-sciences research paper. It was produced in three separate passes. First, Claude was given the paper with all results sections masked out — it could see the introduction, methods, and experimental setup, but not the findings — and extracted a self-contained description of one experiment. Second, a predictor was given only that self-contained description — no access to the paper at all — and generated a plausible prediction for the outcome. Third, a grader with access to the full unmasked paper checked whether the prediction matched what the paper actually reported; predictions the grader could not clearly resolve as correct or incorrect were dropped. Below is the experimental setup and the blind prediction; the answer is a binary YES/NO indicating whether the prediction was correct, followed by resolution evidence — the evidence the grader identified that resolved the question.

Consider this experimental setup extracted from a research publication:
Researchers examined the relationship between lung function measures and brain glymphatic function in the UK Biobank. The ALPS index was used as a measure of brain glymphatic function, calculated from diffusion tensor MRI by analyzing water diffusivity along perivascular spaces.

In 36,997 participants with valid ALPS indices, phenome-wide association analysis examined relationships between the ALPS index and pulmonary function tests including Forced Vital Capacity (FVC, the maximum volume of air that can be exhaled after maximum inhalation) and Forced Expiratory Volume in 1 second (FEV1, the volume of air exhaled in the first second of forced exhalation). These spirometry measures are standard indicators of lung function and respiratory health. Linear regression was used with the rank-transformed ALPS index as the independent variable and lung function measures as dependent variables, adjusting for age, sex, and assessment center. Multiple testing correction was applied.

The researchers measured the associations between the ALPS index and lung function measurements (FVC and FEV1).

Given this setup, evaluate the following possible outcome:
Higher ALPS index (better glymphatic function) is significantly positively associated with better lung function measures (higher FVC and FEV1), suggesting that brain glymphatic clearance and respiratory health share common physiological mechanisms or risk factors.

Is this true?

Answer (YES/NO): YES